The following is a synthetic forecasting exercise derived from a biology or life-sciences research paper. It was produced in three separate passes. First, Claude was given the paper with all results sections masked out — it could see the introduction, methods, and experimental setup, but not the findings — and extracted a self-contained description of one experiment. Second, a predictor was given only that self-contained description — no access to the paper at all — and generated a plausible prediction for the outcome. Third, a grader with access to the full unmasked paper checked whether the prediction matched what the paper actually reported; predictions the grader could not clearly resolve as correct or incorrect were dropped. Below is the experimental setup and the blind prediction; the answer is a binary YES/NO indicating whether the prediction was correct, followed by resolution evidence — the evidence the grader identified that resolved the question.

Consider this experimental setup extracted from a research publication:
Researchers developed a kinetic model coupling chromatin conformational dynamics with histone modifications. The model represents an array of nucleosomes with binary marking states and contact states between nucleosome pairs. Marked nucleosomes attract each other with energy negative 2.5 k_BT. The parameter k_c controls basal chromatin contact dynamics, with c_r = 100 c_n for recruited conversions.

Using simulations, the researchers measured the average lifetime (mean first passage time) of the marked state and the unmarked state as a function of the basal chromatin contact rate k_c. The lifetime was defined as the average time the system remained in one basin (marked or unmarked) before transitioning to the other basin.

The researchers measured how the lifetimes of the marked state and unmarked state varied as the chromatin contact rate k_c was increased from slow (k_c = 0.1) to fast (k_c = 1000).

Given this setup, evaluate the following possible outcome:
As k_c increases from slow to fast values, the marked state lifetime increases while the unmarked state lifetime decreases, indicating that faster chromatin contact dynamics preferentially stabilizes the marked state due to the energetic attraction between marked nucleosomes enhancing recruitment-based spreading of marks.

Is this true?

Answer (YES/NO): NO